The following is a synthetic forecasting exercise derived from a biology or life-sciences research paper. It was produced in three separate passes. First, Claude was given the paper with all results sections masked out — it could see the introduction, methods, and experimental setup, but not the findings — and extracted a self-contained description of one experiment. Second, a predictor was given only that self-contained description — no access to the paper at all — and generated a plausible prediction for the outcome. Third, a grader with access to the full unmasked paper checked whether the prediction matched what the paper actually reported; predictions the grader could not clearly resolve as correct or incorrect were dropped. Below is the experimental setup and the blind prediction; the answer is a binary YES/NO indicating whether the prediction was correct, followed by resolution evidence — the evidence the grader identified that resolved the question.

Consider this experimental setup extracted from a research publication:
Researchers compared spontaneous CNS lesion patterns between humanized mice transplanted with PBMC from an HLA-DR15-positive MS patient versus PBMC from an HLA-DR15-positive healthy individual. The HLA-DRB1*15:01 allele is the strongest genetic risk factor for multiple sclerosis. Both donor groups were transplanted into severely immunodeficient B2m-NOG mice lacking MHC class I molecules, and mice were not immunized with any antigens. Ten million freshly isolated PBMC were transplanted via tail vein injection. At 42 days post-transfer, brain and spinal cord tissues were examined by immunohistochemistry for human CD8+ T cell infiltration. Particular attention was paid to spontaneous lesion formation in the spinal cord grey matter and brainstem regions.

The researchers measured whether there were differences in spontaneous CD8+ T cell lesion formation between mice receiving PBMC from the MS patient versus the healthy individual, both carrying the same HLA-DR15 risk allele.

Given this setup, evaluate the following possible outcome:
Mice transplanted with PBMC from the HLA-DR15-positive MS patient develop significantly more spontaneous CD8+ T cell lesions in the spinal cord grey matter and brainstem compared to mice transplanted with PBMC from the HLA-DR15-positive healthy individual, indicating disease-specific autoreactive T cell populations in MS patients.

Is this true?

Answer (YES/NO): YES